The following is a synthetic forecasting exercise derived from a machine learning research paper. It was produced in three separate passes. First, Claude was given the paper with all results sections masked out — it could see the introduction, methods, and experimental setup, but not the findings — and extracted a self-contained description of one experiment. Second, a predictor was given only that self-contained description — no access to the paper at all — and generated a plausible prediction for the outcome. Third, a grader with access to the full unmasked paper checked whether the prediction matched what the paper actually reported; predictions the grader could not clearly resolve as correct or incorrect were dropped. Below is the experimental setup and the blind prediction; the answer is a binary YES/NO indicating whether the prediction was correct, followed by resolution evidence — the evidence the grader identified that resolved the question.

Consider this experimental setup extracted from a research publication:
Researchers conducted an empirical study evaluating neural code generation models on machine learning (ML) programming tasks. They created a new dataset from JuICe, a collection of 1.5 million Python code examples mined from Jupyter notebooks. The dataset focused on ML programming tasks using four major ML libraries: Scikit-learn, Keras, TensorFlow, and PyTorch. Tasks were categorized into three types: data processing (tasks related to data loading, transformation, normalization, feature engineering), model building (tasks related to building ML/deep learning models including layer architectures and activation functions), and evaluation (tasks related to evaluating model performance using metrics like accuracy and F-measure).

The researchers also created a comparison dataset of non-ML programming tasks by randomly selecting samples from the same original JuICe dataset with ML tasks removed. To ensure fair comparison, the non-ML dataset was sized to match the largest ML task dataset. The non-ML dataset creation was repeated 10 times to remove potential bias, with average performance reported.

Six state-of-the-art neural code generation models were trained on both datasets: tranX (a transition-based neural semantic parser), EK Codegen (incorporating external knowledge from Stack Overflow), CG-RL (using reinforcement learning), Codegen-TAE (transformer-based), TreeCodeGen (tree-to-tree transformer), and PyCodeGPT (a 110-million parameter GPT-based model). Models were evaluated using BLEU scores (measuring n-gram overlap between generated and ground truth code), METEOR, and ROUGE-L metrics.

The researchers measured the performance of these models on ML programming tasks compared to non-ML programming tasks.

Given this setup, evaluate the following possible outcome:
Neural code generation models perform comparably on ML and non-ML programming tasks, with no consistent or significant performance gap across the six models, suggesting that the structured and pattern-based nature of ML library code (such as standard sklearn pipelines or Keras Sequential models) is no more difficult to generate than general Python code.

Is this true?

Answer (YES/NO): NO